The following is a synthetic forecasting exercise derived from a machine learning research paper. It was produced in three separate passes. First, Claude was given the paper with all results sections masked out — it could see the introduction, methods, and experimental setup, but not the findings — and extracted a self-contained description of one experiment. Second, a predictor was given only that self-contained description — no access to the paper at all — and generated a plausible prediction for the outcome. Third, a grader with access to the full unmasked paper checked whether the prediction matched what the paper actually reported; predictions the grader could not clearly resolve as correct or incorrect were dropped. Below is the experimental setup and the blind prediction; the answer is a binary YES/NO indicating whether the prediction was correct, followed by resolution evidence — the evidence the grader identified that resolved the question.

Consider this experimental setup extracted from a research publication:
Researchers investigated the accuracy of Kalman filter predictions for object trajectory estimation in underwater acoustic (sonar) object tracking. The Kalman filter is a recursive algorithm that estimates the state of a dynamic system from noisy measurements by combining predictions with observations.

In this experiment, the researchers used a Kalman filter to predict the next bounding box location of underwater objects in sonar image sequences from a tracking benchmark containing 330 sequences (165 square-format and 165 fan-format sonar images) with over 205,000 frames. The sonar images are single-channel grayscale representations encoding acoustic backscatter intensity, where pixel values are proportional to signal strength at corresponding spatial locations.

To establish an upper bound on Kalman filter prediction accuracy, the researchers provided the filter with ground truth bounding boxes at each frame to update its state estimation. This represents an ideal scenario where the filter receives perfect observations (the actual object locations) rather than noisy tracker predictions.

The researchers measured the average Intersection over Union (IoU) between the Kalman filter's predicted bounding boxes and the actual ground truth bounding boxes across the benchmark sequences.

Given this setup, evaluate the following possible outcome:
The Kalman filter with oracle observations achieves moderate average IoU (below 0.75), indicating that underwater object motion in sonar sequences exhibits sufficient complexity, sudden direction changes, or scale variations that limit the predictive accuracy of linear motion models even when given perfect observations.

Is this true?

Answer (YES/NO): NO